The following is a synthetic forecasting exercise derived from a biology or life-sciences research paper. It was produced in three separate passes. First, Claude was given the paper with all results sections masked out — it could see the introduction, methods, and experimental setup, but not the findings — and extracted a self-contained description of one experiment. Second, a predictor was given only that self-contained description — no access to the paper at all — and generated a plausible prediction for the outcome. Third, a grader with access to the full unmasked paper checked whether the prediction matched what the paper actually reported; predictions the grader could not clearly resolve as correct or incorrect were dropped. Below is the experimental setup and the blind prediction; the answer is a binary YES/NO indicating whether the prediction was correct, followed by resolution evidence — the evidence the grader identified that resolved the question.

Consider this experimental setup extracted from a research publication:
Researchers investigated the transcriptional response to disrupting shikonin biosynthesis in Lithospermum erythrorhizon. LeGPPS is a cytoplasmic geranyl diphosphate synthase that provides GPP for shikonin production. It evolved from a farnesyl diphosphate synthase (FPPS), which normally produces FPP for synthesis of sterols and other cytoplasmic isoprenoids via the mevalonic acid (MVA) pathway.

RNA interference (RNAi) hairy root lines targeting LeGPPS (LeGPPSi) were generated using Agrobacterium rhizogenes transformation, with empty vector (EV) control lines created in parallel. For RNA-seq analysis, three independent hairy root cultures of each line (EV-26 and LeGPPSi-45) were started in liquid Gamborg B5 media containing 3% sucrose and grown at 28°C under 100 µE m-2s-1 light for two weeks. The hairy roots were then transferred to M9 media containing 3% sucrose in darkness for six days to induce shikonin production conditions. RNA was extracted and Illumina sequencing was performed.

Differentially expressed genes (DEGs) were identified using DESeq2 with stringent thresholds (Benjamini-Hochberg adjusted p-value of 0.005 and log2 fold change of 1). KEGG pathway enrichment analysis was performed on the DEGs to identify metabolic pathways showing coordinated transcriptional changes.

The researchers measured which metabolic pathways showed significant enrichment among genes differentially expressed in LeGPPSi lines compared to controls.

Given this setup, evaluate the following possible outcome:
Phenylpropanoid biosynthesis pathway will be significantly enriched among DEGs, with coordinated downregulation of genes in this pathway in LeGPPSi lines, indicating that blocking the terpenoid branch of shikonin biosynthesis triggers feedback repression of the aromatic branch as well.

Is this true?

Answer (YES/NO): YES